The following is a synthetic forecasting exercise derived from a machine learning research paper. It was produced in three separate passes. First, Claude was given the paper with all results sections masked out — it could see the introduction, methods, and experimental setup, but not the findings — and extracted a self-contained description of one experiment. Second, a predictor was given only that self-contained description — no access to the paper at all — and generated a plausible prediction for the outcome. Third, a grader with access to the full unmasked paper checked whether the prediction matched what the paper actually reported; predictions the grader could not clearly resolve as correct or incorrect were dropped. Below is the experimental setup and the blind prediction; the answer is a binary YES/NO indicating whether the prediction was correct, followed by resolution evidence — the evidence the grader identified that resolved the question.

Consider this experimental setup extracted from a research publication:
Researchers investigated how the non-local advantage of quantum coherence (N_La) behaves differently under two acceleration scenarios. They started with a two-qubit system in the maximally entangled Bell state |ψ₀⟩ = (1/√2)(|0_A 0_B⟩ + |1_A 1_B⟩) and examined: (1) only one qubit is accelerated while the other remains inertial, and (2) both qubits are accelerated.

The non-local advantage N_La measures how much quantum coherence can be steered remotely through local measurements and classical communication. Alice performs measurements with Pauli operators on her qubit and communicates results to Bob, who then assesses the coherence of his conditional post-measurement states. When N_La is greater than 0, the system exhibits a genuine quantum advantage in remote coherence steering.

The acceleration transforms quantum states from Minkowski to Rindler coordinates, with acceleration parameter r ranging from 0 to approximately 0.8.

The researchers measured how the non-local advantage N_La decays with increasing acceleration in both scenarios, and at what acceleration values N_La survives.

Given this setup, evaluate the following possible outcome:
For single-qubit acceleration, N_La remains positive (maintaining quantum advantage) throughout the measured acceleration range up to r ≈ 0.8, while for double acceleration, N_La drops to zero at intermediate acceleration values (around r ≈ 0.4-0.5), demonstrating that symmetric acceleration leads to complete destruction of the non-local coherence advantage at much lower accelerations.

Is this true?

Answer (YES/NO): NO